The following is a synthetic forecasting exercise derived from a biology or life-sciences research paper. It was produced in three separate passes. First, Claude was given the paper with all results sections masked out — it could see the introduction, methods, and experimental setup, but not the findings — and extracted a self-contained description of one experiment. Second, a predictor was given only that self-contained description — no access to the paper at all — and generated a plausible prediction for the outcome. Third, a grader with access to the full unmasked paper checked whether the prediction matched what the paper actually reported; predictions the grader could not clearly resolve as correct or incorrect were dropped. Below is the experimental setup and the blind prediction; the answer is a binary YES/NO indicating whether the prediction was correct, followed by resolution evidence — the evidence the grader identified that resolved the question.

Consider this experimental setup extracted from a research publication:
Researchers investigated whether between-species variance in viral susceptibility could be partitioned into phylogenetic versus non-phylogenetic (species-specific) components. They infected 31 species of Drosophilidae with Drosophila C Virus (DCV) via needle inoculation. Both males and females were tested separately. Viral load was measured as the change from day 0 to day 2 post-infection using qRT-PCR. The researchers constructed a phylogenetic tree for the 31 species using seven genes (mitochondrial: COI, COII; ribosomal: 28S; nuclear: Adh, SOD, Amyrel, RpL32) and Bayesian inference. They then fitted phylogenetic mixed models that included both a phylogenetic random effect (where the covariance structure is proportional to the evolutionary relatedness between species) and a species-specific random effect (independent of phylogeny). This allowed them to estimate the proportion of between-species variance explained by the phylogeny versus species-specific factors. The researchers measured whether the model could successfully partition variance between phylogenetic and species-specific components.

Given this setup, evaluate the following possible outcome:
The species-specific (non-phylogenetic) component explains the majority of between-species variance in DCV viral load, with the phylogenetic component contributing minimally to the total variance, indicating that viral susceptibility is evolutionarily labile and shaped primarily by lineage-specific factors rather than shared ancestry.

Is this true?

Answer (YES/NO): NO